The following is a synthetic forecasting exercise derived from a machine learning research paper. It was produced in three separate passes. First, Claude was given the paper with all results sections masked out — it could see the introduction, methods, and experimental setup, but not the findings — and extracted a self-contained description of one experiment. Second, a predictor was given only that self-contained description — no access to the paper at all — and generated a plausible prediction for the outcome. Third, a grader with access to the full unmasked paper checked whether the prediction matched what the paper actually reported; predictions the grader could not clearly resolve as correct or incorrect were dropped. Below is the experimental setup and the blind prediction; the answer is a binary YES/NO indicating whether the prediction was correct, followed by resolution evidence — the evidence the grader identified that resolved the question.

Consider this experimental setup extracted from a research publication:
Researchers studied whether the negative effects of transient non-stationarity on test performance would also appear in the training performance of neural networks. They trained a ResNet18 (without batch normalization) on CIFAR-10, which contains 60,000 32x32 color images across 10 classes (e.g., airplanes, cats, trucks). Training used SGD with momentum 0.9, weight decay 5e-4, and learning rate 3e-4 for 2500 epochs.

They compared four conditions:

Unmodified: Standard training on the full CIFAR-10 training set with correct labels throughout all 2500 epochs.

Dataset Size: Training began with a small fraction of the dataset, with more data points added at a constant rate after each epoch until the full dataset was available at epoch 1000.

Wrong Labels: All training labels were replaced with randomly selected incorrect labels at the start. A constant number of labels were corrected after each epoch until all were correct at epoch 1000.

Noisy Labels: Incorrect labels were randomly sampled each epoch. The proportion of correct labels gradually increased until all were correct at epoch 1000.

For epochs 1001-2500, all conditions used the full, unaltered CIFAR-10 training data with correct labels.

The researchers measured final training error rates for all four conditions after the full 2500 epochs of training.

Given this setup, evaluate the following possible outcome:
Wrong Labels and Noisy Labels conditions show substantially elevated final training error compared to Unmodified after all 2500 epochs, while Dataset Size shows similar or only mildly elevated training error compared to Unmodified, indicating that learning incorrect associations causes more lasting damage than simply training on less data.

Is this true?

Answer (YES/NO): NO